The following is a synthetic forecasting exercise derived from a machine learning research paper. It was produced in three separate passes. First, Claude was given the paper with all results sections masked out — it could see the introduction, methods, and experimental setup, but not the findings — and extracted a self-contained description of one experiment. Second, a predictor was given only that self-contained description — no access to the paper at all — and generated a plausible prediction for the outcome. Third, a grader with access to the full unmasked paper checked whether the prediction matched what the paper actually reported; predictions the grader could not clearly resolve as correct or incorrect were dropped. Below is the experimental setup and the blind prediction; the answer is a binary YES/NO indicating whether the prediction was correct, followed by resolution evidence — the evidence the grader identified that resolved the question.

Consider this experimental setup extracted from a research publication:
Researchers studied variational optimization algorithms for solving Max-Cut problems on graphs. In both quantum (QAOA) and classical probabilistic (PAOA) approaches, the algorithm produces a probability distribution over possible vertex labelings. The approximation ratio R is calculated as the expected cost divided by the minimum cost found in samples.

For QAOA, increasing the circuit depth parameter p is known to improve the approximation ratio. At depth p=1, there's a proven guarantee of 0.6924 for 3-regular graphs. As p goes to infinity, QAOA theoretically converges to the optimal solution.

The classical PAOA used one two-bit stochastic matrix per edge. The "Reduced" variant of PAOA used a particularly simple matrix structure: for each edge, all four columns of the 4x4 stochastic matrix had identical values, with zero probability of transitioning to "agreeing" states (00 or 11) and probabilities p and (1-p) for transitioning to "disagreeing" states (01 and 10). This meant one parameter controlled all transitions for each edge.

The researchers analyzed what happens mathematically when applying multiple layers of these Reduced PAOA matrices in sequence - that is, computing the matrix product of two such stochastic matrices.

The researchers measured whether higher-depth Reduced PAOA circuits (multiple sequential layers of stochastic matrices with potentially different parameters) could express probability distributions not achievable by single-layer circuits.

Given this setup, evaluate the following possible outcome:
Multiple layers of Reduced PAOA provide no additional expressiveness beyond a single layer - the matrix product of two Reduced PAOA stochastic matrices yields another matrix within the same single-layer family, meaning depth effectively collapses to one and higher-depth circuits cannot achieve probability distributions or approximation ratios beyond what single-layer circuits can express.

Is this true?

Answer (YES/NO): YES